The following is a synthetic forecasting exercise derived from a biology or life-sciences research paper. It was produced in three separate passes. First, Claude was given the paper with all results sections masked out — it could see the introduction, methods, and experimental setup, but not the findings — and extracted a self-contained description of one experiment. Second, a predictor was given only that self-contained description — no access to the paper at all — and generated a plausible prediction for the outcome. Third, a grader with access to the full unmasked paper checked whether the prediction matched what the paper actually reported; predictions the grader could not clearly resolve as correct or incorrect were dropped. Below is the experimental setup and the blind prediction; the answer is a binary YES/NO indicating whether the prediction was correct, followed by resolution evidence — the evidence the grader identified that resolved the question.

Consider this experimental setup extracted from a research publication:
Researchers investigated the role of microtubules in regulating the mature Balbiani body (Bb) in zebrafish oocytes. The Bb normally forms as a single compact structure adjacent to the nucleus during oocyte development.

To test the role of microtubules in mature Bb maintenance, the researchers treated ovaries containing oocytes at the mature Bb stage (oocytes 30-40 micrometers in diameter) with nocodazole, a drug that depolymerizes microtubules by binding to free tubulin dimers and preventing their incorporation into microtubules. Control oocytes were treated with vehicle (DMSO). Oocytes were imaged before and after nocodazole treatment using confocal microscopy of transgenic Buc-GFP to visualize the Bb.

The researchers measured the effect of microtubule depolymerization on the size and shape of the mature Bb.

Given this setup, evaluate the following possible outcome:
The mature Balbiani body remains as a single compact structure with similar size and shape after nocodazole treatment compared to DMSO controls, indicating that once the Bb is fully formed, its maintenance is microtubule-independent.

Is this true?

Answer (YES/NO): NO